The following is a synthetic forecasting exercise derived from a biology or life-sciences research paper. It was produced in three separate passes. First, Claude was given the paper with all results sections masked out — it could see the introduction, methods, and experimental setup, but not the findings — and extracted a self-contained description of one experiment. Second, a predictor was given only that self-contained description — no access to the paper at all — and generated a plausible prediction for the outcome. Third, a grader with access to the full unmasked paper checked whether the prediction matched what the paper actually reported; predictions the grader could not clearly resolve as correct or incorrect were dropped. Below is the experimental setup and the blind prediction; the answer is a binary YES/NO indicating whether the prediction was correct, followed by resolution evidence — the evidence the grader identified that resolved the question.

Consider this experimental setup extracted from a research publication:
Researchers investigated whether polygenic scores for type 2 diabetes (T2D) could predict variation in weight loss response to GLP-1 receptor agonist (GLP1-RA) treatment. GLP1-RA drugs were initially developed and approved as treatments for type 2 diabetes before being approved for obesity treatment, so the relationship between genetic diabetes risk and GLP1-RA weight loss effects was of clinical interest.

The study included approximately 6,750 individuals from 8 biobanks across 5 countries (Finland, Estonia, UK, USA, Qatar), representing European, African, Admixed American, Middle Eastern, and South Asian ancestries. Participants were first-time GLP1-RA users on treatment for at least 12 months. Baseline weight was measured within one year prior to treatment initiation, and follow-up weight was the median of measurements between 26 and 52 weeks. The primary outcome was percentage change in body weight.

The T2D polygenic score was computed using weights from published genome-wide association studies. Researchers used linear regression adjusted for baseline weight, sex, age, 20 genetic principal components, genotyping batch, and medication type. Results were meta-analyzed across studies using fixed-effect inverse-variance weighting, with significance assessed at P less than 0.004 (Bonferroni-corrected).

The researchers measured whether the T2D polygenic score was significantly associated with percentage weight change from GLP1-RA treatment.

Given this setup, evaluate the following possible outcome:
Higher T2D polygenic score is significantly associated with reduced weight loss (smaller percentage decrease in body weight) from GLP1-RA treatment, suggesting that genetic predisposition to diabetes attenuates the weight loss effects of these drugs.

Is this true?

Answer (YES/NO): NO